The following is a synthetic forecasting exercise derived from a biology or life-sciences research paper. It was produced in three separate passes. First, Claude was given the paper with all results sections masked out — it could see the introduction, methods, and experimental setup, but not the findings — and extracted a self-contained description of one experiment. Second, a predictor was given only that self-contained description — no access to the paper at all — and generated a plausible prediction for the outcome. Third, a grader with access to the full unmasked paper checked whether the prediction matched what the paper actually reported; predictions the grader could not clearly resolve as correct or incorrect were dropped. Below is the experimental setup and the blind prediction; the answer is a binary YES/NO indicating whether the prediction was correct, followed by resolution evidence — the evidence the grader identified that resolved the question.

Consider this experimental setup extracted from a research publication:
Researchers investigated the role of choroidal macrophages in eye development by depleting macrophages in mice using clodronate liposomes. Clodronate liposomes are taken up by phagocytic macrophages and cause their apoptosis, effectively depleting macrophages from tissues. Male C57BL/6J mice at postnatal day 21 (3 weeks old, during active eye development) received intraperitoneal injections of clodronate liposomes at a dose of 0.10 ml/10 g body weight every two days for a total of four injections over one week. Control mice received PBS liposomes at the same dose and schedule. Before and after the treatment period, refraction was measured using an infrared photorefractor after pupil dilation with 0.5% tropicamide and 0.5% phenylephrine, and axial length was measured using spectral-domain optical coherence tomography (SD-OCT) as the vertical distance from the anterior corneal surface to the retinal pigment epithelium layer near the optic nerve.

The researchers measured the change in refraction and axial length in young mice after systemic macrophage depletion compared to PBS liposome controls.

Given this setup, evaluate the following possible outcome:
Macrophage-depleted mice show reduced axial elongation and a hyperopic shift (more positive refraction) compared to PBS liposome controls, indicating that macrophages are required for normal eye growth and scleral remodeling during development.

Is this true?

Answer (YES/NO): NO